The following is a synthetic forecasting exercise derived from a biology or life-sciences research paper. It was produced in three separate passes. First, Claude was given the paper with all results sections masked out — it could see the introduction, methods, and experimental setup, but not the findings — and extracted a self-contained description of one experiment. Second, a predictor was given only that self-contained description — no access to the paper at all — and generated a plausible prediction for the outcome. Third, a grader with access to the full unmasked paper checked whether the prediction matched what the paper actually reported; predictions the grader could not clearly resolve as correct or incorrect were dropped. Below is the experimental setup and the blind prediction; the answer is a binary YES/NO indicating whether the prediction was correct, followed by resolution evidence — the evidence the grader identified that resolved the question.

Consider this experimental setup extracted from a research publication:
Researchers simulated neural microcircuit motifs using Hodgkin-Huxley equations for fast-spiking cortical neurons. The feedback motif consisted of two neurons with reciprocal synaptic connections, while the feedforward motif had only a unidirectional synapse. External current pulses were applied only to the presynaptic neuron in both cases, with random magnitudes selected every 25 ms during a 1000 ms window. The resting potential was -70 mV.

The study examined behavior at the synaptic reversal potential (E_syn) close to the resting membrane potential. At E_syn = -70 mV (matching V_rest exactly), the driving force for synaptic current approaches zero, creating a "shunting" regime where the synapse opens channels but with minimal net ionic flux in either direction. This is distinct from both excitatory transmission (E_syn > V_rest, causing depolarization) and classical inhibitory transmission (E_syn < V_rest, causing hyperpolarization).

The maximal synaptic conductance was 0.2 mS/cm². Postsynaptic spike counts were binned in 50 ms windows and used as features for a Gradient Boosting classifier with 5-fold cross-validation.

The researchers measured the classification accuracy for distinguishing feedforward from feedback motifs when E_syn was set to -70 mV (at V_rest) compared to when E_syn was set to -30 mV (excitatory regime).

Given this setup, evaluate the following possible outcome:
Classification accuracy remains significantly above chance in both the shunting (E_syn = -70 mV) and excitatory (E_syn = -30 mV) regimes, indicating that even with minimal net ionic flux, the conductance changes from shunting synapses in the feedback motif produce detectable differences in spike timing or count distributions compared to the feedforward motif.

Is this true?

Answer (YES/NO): NO